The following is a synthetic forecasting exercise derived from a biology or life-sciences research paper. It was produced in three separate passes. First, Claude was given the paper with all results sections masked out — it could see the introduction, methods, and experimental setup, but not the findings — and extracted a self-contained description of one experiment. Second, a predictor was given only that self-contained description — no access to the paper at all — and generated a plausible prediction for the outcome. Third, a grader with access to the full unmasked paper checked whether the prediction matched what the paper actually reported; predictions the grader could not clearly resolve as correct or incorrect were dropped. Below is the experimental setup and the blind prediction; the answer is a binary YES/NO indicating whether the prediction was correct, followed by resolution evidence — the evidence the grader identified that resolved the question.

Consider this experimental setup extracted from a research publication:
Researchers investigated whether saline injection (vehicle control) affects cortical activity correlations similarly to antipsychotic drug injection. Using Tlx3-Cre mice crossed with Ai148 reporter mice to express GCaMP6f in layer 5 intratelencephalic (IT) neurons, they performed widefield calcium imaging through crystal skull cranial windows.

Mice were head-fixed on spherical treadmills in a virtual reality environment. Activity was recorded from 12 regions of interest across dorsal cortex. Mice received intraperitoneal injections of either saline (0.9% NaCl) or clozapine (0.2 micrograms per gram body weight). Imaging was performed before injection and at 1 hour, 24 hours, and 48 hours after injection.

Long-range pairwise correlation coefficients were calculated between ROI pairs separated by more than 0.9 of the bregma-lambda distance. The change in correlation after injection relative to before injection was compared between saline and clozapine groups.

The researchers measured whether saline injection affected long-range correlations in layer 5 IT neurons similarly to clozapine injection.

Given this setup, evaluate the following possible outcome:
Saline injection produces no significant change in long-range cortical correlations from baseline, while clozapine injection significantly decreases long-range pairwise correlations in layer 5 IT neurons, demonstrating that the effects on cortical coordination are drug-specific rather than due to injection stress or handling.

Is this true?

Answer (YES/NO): YES